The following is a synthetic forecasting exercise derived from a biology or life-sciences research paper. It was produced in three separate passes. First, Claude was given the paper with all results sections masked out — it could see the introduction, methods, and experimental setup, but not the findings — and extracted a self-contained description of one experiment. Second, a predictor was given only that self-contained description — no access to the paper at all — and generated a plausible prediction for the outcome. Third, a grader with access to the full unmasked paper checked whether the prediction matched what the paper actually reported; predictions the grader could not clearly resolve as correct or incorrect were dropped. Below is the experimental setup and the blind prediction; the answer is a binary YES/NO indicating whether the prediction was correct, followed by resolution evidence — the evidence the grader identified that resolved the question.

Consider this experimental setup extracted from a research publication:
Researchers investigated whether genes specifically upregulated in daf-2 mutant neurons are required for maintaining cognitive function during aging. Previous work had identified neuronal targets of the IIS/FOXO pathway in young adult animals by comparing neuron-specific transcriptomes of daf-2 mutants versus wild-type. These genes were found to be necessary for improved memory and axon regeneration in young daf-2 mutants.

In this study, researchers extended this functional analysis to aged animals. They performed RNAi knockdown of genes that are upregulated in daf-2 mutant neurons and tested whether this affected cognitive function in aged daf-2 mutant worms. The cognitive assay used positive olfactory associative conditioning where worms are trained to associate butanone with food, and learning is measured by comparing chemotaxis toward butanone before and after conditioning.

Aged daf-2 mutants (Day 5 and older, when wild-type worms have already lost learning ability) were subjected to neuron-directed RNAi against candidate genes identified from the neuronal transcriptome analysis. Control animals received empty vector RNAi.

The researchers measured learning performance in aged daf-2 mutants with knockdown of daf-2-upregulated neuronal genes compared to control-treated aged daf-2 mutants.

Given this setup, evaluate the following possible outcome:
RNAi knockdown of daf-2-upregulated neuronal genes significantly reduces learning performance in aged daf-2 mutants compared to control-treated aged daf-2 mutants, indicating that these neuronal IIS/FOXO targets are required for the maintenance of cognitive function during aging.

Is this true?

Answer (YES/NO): YES